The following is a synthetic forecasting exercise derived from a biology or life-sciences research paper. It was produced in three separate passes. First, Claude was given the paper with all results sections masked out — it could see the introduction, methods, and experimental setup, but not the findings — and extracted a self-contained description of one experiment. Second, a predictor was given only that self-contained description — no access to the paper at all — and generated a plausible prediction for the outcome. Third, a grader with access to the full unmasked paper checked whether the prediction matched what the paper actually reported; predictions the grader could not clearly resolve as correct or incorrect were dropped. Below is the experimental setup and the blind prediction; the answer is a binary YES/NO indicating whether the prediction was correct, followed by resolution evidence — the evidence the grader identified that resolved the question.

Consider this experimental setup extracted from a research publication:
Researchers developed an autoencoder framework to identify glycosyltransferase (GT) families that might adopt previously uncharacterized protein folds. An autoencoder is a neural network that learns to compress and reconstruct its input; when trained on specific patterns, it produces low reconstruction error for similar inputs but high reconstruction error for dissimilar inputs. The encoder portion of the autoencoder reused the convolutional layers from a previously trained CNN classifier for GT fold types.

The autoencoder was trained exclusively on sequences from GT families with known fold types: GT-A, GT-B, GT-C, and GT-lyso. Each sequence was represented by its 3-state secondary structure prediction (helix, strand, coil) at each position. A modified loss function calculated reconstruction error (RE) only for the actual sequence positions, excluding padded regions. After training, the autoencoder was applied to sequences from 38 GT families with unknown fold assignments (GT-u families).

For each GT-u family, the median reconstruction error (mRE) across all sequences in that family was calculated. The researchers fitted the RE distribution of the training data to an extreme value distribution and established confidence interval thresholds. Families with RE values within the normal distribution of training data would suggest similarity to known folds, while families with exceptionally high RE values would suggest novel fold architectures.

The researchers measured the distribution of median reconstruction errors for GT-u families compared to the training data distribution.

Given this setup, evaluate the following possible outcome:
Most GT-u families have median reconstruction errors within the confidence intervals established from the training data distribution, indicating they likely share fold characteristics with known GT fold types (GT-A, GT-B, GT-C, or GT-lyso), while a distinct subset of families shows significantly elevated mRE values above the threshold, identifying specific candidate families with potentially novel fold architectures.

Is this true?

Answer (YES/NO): YES